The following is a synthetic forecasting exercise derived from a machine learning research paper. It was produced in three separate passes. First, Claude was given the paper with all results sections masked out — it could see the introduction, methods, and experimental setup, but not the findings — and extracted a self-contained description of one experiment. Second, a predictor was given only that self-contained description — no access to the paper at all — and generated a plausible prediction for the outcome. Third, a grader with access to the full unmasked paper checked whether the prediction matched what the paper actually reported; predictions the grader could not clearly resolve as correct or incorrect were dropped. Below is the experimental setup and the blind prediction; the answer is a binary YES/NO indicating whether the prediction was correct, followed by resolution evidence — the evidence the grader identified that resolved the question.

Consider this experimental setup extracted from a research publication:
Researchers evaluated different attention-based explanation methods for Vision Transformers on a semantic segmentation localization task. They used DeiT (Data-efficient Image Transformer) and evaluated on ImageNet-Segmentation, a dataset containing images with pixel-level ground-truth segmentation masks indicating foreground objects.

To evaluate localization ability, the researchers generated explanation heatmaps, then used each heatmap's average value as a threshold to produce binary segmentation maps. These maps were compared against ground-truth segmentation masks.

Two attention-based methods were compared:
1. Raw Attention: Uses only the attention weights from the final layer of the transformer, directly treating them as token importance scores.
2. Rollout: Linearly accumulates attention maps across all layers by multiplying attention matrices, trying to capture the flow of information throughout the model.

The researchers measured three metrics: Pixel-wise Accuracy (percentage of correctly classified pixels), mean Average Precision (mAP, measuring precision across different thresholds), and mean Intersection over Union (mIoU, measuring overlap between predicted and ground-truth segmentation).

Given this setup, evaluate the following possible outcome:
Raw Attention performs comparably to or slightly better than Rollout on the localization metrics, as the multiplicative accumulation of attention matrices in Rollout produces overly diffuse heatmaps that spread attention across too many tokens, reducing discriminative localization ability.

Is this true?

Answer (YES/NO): NO